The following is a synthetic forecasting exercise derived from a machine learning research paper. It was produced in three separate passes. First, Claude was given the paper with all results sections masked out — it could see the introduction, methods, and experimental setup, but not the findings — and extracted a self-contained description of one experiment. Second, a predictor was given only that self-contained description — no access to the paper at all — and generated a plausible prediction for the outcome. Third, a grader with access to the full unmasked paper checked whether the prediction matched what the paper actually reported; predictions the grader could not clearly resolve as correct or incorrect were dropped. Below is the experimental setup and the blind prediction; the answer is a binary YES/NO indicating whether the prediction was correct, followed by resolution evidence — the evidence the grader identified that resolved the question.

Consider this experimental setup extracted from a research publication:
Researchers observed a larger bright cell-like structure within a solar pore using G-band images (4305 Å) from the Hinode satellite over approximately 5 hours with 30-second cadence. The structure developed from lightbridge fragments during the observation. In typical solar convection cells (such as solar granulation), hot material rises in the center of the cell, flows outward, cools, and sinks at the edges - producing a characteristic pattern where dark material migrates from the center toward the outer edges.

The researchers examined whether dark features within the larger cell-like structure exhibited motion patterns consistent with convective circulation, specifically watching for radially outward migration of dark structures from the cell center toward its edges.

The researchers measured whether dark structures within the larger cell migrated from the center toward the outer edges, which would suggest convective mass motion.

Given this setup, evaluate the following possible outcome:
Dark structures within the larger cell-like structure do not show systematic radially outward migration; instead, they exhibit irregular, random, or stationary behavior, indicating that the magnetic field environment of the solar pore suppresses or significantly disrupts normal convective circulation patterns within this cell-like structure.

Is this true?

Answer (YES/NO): NO